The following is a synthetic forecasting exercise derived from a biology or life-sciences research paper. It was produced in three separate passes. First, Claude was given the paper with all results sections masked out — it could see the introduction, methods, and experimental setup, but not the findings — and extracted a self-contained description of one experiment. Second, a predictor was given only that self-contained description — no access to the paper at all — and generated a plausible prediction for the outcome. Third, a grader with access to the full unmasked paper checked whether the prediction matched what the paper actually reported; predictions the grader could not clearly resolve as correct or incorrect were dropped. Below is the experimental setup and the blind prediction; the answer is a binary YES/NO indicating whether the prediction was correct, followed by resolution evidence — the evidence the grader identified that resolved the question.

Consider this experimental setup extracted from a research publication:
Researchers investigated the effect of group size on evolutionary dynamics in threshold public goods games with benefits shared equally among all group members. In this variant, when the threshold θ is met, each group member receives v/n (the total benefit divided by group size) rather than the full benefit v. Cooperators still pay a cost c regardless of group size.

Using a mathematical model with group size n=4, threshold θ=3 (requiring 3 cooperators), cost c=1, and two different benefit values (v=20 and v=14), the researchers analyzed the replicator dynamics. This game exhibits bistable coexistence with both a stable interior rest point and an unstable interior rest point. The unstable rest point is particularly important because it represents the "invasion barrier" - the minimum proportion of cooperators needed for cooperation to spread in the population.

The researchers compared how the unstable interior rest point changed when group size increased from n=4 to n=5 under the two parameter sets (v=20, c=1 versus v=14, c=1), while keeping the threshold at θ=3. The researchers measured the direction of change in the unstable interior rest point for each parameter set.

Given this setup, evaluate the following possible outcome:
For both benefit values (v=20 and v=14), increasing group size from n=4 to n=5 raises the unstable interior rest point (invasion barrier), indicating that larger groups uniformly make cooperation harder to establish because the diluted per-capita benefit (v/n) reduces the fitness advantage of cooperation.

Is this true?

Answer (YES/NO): NO